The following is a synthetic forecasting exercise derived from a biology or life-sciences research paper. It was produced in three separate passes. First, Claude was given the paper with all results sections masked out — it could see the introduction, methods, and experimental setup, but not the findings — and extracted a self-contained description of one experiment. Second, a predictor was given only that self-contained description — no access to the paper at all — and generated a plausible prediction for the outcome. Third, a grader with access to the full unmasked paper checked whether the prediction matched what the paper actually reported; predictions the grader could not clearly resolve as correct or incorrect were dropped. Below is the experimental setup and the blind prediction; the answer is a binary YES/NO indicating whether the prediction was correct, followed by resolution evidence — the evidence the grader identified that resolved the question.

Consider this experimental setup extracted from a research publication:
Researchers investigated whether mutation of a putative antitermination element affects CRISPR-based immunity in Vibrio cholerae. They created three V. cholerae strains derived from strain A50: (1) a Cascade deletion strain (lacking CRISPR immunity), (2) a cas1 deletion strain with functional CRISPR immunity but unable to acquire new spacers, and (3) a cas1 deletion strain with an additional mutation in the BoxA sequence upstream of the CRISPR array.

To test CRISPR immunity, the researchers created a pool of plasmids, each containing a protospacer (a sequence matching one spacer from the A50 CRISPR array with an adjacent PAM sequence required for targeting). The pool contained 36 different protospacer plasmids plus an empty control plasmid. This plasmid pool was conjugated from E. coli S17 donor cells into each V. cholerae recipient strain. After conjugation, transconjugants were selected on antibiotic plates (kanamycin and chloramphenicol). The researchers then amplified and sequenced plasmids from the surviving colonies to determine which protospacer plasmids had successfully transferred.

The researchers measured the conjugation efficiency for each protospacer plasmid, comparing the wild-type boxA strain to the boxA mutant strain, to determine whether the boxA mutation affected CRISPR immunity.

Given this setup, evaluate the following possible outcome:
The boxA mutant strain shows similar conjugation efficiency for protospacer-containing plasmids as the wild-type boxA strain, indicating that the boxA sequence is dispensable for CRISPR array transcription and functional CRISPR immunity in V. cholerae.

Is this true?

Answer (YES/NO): NO